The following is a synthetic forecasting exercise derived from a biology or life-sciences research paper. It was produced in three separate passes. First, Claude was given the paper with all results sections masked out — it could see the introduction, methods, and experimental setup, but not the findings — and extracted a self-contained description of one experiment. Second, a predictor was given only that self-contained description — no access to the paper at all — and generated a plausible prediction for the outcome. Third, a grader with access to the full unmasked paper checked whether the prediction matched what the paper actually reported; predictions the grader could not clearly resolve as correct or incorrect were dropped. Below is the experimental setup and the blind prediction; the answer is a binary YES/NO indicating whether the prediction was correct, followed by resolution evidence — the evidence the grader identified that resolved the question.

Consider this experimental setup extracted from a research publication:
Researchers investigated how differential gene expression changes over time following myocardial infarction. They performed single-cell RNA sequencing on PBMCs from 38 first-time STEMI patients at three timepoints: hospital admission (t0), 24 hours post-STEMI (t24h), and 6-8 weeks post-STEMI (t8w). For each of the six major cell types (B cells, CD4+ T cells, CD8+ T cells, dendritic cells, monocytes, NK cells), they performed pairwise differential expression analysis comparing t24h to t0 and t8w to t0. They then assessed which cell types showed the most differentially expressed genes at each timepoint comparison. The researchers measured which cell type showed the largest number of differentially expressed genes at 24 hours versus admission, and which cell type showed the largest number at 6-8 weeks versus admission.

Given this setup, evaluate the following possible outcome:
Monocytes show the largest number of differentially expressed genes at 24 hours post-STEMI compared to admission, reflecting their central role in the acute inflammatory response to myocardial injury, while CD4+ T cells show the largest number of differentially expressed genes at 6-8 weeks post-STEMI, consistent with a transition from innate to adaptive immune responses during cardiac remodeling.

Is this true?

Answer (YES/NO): NO